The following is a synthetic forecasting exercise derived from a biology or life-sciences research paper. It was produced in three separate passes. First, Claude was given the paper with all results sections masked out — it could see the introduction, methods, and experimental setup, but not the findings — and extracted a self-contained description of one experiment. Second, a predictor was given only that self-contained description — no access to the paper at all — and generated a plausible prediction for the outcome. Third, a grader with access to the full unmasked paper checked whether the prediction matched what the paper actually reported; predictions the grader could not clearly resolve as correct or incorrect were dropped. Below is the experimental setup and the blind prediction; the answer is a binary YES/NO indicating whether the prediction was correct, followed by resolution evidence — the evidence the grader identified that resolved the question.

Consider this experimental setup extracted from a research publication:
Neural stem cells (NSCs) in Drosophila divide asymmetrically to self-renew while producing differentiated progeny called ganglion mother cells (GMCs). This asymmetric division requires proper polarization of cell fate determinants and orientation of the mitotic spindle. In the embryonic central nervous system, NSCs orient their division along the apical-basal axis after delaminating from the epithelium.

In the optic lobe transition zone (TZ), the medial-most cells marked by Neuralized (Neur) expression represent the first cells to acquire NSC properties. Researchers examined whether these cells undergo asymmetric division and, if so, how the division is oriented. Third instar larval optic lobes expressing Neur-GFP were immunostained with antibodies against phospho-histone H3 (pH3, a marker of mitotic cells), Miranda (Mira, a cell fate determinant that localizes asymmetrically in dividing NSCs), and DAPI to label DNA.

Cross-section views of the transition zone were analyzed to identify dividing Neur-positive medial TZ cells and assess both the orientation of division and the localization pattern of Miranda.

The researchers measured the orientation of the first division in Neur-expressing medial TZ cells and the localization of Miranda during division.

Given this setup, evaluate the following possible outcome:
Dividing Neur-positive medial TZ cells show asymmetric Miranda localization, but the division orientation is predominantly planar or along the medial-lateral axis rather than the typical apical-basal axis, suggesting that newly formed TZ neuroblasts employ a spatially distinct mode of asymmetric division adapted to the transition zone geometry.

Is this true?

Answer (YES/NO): NO